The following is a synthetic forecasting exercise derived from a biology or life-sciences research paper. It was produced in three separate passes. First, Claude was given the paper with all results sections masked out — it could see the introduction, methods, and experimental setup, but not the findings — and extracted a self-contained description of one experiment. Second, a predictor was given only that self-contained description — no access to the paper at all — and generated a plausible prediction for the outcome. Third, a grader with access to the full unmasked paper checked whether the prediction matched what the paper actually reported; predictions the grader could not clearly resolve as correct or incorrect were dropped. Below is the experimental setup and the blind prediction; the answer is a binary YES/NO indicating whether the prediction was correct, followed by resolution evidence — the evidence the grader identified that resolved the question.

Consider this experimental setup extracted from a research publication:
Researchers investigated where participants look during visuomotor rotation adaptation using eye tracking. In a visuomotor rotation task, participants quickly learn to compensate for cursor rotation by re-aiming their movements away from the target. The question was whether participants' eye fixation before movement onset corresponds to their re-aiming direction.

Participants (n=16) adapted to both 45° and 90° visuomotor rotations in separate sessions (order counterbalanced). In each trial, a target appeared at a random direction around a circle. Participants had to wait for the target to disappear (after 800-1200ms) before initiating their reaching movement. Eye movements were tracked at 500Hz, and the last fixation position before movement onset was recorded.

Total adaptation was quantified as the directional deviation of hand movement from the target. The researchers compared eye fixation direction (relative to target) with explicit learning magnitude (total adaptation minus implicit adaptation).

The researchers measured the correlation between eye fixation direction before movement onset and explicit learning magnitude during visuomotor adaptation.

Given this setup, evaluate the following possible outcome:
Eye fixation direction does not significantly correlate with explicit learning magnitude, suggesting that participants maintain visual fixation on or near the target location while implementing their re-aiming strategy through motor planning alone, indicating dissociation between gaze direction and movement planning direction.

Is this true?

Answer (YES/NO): NO